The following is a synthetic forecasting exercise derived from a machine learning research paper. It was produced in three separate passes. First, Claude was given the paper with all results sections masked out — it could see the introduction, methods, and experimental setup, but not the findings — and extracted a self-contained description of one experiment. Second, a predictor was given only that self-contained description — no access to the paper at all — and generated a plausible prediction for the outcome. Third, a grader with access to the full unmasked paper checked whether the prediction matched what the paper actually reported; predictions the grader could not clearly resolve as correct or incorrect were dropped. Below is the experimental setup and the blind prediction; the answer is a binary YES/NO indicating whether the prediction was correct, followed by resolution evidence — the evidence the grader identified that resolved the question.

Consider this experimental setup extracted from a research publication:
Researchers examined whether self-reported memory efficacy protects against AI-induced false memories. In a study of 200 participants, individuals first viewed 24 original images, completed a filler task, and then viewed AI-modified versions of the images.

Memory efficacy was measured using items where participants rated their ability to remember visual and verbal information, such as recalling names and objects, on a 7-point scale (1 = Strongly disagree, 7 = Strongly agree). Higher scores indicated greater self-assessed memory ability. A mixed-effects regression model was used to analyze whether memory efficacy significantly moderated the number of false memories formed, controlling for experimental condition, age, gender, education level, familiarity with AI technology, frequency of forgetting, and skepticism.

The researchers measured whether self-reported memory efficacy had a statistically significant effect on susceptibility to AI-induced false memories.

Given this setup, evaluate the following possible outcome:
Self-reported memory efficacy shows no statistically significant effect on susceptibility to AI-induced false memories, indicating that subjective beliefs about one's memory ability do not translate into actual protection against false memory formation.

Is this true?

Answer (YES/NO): YES